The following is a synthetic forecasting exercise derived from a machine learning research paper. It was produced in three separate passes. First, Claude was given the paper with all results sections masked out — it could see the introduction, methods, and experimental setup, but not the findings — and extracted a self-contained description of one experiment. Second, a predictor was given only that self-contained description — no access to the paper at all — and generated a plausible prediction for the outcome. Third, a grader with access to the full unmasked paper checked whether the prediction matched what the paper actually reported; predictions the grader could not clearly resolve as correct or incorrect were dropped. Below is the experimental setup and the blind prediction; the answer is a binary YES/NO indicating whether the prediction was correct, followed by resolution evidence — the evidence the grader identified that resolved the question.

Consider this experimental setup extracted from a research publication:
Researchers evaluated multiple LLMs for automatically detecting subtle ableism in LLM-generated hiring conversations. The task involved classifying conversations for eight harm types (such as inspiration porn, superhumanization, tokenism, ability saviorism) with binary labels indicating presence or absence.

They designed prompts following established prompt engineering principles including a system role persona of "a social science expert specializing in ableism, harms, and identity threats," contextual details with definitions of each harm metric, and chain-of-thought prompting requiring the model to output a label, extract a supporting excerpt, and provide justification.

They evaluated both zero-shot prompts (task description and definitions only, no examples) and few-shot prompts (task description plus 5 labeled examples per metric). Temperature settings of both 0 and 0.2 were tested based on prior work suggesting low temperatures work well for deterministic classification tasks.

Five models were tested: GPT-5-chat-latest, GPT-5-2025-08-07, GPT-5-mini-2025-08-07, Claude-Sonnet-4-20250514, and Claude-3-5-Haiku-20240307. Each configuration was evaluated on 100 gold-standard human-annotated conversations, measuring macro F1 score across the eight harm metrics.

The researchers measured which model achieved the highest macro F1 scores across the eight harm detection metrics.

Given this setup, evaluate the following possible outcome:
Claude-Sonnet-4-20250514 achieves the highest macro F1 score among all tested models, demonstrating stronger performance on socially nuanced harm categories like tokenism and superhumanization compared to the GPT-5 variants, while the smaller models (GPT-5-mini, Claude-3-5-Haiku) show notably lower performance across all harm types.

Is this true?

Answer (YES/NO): NO